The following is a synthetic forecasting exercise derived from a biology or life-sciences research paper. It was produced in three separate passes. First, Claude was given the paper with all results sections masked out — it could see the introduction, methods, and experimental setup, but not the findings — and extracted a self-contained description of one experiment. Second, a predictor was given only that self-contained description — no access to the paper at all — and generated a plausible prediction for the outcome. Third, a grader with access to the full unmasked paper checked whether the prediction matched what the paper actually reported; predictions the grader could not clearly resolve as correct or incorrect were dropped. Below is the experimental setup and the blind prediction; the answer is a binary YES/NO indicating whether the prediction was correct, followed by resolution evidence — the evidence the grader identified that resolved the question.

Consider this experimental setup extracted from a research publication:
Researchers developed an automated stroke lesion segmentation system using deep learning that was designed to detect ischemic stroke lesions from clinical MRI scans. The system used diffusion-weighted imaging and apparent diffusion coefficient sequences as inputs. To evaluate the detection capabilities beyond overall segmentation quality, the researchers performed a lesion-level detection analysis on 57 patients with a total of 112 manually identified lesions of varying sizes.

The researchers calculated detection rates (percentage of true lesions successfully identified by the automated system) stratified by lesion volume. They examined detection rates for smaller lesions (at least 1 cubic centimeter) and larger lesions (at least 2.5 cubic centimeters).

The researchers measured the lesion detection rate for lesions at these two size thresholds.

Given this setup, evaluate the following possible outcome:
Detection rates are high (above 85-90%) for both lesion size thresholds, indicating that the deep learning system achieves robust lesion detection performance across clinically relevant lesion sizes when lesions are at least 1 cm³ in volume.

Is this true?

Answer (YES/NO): YES